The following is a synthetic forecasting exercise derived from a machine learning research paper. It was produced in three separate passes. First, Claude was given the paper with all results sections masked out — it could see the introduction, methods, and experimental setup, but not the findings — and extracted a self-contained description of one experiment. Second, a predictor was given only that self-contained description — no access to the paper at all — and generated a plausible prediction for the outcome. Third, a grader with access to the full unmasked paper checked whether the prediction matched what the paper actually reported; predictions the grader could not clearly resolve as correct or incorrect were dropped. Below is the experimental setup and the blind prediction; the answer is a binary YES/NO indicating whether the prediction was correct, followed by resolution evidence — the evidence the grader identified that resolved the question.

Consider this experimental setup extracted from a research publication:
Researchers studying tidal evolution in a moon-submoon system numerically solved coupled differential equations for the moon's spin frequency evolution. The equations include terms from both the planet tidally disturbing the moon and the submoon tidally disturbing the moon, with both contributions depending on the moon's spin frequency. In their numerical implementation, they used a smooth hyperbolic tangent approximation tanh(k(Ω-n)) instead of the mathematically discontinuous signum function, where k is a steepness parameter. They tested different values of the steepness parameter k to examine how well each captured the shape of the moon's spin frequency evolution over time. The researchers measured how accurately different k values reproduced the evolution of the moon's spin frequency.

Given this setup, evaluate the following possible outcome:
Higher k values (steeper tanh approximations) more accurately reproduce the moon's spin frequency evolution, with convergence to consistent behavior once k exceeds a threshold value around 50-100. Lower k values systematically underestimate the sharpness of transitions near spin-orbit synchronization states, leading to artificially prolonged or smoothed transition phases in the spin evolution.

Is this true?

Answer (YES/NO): NO